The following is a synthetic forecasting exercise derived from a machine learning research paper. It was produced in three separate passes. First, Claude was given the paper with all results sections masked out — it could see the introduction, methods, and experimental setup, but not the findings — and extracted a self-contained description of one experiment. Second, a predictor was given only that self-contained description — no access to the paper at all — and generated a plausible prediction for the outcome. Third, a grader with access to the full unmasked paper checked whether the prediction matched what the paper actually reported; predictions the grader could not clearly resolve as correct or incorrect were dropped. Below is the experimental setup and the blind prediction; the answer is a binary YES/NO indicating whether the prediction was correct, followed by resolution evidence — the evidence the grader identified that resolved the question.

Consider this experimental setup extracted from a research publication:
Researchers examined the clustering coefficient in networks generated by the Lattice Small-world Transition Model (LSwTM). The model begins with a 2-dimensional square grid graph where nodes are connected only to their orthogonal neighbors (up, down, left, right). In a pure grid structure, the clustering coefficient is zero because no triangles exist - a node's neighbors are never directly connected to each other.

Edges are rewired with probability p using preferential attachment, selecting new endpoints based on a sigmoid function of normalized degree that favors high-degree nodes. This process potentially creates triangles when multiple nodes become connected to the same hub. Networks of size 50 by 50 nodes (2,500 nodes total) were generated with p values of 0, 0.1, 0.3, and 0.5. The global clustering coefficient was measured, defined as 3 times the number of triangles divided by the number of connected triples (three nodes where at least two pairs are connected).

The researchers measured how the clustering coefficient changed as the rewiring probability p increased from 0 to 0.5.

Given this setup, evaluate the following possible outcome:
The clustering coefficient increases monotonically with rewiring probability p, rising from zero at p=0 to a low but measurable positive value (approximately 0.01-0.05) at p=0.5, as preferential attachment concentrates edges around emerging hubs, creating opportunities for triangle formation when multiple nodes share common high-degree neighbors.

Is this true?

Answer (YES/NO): NO